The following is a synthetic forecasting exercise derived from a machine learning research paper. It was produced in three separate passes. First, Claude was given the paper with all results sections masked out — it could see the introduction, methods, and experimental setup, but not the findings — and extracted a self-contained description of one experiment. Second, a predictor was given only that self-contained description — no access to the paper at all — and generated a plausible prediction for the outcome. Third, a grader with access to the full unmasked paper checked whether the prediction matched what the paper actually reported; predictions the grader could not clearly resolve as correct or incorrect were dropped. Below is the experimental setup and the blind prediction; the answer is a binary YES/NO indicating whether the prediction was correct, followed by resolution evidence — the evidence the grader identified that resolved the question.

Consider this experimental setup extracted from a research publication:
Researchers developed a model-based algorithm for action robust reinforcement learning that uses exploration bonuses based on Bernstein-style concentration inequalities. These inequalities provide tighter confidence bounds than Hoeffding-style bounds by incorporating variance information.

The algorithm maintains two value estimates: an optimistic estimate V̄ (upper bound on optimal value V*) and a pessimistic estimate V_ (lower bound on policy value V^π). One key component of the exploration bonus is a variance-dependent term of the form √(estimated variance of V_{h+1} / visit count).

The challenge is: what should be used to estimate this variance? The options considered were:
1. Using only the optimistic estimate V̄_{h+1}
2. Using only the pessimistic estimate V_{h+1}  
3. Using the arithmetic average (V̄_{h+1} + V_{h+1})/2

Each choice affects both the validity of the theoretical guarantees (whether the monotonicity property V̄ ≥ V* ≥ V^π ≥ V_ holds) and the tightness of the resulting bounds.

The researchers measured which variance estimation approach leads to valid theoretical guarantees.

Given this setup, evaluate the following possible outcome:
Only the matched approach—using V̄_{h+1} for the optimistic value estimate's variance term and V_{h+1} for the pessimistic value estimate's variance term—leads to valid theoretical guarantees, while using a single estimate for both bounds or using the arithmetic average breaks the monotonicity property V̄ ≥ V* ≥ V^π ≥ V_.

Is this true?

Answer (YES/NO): NO